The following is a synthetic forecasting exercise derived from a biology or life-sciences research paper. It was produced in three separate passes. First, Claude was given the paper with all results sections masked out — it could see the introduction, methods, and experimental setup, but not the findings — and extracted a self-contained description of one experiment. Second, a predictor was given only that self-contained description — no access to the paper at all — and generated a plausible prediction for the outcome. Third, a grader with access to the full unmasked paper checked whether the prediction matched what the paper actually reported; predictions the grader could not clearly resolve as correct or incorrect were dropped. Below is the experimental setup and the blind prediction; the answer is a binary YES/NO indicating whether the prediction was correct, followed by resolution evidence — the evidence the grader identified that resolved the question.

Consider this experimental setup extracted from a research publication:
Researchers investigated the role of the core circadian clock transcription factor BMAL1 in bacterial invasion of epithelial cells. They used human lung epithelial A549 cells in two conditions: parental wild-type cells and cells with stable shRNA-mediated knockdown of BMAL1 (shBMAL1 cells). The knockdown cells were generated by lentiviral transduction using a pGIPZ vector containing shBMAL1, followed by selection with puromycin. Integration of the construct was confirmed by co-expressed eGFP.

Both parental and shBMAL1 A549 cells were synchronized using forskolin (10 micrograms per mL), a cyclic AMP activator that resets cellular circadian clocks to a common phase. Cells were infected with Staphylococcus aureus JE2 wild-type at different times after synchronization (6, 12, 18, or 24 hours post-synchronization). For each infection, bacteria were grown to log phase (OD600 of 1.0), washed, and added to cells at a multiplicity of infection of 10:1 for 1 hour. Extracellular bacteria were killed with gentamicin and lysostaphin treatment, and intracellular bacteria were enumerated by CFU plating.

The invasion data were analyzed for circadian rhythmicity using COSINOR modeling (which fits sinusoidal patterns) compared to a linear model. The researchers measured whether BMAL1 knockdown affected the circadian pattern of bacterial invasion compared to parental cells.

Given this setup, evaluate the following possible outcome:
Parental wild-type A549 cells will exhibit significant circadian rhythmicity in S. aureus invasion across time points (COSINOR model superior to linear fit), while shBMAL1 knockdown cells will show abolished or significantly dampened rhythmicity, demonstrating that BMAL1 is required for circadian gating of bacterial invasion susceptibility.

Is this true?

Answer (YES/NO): YES